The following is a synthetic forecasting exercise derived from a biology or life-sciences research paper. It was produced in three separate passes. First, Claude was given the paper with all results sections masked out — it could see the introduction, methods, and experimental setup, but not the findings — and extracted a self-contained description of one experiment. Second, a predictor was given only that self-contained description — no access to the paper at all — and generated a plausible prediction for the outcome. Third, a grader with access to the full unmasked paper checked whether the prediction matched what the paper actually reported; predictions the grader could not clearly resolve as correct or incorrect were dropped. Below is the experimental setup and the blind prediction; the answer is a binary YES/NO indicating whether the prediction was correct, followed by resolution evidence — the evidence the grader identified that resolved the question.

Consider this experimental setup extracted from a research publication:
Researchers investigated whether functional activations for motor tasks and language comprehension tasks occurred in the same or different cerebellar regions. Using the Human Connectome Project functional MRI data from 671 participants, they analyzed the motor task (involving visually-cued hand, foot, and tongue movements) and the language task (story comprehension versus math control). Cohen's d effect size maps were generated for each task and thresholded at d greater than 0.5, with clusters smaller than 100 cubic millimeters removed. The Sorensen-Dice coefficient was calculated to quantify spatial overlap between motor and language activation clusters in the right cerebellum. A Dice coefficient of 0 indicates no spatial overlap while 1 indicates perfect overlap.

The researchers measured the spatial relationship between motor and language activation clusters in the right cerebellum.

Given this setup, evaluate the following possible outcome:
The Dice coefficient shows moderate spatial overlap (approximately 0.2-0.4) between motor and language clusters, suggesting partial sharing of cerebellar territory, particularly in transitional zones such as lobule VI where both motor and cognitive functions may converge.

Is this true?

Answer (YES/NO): NO